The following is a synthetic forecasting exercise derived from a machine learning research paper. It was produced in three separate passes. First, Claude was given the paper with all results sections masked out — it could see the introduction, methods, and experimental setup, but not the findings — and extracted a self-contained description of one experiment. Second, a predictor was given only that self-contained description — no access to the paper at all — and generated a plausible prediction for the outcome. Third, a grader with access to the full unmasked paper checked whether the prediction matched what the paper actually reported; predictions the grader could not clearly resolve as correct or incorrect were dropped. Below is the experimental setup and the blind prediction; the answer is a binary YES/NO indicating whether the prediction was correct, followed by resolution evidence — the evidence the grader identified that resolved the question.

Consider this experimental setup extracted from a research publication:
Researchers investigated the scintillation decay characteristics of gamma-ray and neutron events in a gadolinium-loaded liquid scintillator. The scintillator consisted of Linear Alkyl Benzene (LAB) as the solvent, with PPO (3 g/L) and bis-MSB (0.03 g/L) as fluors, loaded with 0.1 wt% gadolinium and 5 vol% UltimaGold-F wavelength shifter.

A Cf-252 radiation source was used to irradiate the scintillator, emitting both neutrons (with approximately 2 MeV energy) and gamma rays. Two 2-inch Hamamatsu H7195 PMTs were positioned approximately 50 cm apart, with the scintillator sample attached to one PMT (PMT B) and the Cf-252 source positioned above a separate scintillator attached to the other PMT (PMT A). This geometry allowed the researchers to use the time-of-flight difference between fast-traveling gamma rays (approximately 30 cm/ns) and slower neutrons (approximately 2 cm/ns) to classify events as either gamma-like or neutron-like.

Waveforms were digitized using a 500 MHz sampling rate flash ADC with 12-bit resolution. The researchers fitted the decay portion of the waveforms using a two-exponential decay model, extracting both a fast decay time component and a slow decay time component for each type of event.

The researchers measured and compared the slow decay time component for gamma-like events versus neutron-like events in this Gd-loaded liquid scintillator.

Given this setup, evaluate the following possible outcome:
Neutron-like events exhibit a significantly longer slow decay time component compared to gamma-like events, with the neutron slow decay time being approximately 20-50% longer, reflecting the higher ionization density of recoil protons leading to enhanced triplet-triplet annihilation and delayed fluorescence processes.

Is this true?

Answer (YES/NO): NO